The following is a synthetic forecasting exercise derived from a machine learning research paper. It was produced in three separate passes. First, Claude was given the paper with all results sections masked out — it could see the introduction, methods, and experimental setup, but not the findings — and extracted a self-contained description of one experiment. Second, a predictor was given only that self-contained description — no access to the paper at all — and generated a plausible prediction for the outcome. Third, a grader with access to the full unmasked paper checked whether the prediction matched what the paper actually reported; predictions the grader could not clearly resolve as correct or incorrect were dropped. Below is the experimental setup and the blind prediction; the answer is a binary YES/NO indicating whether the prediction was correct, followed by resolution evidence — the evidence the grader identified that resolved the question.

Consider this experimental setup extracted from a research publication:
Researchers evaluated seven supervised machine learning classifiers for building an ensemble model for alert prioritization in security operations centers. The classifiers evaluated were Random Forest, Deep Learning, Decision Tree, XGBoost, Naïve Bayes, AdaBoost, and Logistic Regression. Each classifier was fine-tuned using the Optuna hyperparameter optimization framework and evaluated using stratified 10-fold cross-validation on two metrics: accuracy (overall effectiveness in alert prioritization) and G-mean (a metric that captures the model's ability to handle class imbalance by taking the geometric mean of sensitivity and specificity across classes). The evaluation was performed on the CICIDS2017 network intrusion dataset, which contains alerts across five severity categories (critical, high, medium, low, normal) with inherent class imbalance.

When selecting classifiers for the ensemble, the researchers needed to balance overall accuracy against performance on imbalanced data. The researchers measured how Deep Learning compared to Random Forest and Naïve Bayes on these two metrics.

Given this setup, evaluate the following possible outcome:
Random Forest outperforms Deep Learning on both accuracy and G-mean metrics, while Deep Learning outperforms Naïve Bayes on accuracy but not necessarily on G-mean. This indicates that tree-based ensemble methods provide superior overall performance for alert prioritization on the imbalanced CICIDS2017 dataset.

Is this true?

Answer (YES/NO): NO